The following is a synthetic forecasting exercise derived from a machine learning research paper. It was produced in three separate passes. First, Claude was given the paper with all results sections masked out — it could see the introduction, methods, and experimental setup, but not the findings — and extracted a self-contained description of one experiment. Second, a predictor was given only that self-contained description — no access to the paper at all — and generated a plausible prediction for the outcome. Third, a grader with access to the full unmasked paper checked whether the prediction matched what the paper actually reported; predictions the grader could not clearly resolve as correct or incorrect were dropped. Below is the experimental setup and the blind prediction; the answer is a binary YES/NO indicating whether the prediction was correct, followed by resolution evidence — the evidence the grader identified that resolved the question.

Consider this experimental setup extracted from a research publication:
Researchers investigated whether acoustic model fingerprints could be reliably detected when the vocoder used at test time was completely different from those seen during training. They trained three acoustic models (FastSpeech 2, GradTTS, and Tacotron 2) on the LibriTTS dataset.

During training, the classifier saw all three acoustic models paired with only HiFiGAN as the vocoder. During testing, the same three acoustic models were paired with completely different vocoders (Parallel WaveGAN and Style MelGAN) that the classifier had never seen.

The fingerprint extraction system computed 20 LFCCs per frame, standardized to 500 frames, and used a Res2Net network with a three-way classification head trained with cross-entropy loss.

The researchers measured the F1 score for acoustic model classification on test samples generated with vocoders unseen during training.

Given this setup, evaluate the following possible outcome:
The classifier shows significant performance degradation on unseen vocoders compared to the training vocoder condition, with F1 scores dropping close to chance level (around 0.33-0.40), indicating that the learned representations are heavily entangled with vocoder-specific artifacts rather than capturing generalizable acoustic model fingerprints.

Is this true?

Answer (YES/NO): NO